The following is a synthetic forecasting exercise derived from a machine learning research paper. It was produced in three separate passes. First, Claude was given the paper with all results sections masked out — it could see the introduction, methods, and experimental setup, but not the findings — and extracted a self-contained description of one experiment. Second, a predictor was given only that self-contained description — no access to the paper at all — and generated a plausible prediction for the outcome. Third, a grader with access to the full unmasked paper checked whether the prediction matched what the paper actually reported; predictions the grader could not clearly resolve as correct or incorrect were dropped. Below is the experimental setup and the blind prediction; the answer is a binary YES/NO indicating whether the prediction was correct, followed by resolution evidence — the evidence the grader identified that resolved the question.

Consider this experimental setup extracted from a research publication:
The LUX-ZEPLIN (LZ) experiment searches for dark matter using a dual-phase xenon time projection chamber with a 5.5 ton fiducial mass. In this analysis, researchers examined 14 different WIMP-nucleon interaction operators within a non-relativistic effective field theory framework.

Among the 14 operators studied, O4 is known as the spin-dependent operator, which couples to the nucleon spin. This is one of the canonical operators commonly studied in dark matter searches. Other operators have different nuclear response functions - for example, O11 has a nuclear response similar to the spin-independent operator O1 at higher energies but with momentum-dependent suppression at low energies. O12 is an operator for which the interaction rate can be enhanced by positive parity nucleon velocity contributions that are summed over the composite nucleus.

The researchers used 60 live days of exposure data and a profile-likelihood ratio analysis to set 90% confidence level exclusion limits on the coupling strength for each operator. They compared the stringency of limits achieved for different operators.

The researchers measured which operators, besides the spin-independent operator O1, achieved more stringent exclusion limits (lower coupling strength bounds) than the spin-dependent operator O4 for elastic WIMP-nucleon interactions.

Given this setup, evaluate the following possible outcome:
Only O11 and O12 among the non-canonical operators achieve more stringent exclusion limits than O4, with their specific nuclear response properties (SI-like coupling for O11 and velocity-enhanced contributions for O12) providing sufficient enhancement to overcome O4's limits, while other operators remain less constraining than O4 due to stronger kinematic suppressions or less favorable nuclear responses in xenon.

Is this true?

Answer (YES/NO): YES